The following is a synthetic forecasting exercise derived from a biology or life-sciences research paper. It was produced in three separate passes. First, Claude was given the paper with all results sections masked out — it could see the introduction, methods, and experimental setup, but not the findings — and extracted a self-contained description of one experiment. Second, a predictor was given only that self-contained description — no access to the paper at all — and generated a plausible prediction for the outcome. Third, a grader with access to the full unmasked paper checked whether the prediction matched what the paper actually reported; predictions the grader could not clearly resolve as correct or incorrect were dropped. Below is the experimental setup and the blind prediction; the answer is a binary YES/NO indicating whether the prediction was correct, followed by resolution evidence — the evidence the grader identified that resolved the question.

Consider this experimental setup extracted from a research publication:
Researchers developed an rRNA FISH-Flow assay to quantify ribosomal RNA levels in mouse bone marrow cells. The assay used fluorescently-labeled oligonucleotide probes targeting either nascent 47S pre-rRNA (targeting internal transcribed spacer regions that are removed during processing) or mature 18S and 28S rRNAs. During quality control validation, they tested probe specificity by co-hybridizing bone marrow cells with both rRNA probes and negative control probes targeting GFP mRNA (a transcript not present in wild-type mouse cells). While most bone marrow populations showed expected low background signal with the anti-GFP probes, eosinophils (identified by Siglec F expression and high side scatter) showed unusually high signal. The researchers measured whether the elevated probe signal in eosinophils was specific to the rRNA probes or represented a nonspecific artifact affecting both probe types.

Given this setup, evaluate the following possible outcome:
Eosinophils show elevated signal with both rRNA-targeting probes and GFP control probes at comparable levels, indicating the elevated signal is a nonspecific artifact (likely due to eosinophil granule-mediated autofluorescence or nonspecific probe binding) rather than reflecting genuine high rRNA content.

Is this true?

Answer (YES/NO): YES